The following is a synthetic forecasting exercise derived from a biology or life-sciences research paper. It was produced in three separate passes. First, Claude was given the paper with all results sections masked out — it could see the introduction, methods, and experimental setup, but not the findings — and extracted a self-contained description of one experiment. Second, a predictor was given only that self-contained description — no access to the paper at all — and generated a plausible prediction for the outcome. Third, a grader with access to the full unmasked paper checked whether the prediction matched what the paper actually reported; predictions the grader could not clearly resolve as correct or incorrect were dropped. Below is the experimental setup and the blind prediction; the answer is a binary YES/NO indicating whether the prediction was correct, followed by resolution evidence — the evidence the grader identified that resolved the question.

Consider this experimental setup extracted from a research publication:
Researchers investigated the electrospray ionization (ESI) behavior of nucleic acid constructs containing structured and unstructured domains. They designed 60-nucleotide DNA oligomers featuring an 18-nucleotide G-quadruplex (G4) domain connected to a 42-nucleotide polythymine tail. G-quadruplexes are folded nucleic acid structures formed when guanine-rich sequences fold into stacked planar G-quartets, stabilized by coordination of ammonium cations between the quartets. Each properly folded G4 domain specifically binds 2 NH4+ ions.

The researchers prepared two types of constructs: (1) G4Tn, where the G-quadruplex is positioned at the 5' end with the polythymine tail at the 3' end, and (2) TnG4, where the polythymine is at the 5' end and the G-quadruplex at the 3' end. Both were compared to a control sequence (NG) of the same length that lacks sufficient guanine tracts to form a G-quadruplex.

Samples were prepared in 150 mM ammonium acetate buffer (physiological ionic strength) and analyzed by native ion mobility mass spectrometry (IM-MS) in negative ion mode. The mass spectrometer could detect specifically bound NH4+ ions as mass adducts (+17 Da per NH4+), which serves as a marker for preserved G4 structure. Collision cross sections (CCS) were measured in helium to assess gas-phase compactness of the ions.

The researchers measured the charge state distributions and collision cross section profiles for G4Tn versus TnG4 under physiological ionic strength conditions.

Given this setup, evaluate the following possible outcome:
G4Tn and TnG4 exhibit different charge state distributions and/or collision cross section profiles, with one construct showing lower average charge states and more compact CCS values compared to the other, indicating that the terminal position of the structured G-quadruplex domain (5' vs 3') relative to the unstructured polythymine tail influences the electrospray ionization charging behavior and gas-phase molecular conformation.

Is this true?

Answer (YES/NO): NO